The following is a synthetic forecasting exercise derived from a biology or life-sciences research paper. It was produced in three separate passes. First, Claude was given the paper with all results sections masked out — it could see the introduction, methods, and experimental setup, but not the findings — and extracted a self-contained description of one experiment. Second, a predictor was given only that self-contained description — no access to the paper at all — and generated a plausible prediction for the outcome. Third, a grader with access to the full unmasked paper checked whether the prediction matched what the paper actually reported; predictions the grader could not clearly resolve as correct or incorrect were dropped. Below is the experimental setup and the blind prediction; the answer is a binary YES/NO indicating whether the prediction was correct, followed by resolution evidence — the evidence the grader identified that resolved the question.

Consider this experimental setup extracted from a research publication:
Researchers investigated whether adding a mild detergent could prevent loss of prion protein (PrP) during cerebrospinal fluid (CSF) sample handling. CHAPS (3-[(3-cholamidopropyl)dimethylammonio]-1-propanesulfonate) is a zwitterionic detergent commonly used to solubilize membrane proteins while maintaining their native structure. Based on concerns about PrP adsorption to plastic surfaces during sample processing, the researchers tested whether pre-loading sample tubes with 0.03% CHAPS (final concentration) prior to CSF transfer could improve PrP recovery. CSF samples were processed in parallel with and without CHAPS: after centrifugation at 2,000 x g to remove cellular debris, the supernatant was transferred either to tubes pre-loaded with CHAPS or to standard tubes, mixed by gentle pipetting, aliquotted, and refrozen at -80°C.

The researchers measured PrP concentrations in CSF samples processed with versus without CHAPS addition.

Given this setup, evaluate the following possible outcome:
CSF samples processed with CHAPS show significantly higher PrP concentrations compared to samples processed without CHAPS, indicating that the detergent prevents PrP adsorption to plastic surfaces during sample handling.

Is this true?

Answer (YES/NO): YES